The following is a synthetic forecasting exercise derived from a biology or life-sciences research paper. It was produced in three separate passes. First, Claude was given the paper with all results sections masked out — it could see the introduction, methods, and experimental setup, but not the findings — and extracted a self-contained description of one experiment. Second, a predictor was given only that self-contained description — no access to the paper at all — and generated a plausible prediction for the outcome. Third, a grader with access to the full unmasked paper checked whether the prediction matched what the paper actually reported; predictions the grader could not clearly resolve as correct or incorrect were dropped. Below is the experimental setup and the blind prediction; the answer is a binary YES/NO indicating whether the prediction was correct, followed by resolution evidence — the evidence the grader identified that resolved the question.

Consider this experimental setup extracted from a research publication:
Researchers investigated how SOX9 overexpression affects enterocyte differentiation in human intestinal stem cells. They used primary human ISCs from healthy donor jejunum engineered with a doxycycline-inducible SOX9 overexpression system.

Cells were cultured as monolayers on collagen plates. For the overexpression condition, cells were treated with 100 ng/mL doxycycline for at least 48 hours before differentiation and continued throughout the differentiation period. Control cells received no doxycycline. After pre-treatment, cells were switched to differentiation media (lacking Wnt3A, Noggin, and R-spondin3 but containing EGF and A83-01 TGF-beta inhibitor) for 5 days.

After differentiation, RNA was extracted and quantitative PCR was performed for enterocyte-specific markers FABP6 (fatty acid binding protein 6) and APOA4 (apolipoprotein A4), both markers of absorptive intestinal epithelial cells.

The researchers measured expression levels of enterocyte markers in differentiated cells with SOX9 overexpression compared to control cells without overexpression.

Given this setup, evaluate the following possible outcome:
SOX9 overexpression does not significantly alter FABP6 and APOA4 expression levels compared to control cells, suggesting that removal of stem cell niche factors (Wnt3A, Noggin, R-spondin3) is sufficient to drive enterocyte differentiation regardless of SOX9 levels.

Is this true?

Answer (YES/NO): NO